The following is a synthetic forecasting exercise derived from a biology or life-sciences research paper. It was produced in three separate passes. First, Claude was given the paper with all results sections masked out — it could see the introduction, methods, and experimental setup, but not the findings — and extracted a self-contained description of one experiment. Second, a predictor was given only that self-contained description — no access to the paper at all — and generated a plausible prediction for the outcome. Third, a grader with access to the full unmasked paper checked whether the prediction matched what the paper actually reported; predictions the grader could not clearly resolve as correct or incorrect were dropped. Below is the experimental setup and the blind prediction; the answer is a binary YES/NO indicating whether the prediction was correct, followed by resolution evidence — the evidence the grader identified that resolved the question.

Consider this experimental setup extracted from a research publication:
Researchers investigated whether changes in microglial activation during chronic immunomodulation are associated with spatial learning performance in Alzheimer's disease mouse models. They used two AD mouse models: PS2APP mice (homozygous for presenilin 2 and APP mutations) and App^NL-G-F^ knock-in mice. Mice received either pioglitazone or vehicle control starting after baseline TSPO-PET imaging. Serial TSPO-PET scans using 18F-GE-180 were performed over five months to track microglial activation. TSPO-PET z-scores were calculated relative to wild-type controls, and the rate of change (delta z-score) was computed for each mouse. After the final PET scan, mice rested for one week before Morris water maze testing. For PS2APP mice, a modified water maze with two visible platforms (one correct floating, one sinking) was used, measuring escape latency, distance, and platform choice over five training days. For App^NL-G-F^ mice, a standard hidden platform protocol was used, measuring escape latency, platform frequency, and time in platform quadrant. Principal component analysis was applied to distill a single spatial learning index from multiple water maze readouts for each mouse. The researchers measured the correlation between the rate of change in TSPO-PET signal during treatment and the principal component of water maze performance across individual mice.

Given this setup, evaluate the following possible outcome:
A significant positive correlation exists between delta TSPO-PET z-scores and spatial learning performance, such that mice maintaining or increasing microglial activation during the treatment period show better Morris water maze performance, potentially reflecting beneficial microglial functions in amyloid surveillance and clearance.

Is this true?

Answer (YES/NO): NO